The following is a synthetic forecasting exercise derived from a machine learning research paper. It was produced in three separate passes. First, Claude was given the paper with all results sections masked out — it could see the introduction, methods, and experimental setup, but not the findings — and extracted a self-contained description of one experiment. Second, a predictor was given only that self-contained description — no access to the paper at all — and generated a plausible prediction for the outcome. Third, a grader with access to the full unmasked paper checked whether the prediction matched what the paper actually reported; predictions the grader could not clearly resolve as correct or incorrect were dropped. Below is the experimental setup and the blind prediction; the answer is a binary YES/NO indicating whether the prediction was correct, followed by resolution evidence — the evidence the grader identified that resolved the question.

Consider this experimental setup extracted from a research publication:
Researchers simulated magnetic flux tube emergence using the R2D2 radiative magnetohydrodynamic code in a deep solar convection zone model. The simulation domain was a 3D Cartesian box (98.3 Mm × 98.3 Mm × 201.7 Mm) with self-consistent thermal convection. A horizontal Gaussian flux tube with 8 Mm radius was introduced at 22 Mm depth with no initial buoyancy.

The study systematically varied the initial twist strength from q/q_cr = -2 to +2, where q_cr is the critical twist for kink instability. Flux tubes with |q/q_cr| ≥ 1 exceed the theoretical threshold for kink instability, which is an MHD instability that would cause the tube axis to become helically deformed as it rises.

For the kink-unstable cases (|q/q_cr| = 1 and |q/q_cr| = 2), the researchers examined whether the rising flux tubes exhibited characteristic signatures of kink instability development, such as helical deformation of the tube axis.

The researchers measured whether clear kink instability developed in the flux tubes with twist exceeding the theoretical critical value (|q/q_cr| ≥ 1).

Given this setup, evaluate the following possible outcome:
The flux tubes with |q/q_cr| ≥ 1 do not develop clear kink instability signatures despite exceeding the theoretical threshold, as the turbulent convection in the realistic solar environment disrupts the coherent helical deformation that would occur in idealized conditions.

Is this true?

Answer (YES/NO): NO